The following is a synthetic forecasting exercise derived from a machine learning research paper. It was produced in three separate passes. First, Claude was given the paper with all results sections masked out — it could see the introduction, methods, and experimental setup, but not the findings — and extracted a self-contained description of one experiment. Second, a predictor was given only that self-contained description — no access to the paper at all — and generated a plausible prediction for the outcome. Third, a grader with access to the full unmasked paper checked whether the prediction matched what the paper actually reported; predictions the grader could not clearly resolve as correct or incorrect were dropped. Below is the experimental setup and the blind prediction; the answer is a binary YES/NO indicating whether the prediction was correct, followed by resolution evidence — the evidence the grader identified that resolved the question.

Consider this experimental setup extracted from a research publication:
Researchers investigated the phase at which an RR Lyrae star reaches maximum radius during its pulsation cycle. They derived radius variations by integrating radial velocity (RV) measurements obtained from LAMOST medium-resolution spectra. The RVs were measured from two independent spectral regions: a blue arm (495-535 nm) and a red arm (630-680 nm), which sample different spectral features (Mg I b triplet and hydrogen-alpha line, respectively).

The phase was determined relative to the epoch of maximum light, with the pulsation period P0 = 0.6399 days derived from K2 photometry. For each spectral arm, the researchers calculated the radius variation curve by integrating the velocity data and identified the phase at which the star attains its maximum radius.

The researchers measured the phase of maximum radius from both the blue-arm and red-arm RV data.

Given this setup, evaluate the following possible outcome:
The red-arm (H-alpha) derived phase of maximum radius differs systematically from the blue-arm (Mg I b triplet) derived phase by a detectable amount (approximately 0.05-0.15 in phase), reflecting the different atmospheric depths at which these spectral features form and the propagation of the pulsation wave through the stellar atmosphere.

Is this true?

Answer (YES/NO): NO